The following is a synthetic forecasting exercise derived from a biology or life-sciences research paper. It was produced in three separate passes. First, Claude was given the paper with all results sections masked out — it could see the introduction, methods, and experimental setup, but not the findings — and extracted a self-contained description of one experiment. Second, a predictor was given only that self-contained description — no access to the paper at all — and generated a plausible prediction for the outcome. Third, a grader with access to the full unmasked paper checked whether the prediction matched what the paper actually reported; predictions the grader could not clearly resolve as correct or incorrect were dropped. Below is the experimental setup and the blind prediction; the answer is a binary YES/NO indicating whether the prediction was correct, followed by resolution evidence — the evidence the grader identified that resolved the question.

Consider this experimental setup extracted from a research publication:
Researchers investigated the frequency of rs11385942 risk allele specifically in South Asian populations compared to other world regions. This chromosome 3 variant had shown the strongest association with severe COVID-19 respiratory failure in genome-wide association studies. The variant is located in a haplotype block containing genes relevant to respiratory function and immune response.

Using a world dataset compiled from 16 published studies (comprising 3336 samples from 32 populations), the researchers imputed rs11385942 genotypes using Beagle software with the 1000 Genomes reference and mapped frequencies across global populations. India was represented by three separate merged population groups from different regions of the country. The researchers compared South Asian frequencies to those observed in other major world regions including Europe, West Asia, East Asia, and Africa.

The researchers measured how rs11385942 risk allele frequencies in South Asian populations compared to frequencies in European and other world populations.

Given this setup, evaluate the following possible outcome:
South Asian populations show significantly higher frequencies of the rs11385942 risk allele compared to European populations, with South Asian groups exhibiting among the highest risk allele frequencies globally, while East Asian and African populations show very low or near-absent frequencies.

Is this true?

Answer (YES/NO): YES